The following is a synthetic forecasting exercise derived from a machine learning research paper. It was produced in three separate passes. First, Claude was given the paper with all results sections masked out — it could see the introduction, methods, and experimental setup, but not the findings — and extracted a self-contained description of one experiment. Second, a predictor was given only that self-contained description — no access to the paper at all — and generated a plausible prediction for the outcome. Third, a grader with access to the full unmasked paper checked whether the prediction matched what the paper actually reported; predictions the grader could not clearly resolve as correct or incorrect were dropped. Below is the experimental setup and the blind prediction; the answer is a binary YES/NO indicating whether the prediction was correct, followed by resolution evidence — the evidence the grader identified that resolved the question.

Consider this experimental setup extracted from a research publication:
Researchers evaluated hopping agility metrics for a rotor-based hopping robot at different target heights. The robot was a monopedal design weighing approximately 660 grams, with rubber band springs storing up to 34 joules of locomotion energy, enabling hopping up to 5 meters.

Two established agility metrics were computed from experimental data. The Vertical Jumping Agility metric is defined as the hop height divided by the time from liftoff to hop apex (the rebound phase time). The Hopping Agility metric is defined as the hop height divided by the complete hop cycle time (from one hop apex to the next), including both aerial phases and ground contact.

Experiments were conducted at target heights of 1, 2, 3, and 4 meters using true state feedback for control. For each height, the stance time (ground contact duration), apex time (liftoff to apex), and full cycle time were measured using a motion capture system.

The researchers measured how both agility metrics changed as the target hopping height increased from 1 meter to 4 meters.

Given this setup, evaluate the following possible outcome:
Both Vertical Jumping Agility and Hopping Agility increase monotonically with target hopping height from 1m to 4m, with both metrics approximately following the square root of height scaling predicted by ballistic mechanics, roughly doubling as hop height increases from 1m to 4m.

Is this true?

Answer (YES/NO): NO